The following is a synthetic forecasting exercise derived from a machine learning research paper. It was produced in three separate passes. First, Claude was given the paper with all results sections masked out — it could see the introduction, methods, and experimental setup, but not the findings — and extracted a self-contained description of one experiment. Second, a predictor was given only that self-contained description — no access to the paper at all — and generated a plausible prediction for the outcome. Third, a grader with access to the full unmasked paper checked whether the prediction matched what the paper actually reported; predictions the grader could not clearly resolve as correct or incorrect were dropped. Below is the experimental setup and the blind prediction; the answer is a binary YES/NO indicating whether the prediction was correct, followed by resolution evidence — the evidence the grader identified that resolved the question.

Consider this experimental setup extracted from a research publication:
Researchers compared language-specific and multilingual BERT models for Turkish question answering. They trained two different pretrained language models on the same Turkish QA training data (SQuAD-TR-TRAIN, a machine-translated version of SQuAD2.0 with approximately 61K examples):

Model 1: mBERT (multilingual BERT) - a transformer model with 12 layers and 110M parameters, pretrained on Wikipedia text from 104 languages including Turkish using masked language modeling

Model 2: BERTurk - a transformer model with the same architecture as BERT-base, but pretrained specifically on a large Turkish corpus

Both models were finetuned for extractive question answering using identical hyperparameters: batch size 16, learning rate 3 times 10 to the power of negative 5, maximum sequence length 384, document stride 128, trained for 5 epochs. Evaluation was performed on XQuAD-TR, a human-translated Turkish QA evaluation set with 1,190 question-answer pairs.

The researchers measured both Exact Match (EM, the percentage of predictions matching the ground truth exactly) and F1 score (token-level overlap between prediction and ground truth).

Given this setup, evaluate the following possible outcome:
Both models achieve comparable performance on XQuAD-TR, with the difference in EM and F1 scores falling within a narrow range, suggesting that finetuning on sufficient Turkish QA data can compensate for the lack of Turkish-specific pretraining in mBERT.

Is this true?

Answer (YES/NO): YES